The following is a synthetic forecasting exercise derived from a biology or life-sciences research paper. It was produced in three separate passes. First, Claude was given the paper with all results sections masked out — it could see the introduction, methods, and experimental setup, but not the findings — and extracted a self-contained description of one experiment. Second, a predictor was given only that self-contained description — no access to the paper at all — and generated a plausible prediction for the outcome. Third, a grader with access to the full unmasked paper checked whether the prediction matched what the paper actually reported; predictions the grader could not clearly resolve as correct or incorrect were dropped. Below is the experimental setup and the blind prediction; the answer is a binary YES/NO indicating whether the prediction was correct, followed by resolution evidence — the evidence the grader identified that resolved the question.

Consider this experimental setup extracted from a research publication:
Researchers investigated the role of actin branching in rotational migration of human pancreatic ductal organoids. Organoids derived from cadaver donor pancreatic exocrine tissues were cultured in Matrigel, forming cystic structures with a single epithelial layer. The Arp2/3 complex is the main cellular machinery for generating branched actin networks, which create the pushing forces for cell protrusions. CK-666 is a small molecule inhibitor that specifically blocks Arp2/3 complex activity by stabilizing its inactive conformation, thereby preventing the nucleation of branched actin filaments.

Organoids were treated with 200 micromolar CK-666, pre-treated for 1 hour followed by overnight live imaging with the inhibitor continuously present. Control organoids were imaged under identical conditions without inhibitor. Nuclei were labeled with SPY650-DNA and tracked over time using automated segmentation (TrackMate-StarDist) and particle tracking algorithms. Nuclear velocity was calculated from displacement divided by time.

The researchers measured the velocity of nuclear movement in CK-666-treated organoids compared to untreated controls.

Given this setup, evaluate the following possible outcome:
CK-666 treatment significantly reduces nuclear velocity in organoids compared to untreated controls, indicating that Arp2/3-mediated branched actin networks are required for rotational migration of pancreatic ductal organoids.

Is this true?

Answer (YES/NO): YES